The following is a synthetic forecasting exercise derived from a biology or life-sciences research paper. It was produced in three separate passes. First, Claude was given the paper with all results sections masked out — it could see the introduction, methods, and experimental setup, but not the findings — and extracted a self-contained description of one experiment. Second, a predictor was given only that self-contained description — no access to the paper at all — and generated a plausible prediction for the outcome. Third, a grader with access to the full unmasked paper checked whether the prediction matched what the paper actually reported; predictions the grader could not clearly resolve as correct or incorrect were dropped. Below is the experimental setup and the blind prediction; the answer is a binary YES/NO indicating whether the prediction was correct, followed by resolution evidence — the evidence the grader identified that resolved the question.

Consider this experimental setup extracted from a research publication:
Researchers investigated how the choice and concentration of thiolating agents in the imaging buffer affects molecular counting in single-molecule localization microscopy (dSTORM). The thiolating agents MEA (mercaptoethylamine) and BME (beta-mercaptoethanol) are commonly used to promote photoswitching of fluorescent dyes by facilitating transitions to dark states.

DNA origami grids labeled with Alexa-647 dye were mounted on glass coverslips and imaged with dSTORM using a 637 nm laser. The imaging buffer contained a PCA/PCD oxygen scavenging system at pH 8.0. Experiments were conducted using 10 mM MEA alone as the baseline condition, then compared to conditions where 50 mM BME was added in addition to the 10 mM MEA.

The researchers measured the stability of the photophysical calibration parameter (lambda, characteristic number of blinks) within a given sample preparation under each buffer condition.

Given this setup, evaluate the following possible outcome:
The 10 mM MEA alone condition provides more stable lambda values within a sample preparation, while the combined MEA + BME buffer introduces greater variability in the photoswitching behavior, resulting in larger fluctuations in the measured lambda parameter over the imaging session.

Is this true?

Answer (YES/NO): NO